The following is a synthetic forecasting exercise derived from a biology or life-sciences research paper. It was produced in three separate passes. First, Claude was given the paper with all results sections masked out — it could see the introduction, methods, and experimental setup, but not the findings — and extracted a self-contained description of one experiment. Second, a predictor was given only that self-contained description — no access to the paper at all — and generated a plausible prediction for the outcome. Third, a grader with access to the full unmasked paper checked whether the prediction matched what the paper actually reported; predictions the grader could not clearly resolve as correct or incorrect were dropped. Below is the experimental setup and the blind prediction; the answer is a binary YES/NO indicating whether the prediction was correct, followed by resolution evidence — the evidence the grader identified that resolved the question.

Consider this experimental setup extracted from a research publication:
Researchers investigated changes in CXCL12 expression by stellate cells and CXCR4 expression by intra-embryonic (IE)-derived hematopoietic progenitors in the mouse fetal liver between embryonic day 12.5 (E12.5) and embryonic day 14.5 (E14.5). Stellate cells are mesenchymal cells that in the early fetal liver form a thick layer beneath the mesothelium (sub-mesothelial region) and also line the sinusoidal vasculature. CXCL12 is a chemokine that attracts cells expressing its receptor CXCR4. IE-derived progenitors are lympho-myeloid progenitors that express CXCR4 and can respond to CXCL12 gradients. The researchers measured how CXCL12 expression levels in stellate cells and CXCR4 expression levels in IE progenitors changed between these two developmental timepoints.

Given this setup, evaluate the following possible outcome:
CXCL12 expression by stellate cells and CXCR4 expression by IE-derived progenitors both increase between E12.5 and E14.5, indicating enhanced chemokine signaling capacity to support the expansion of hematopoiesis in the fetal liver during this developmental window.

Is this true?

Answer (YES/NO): YES